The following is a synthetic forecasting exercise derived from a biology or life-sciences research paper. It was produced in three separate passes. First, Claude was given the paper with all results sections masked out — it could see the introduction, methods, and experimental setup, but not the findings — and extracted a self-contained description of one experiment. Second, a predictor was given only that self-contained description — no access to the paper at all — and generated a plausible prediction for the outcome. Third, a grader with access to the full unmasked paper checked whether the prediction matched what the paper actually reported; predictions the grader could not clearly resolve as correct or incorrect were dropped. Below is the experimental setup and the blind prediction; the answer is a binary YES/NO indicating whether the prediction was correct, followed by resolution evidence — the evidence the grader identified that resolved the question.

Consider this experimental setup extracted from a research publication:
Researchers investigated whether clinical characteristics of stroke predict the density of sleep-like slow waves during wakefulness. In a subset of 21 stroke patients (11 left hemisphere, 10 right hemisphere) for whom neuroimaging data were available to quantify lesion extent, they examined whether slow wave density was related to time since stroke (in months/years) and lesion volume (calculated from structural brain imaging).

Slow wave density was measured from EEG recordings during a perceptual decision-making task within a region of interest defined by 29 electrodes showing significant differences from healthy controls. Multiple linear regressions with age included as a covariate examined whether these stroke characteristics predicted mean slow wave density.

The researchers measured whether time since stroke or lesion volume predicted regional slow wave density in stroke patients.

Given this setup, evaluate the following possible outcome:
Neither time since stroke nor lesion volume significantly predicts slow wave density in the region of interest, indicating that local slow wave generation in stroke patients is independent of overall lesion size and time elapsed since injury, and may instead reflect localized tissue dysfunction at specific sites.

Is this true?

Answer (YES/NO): YES